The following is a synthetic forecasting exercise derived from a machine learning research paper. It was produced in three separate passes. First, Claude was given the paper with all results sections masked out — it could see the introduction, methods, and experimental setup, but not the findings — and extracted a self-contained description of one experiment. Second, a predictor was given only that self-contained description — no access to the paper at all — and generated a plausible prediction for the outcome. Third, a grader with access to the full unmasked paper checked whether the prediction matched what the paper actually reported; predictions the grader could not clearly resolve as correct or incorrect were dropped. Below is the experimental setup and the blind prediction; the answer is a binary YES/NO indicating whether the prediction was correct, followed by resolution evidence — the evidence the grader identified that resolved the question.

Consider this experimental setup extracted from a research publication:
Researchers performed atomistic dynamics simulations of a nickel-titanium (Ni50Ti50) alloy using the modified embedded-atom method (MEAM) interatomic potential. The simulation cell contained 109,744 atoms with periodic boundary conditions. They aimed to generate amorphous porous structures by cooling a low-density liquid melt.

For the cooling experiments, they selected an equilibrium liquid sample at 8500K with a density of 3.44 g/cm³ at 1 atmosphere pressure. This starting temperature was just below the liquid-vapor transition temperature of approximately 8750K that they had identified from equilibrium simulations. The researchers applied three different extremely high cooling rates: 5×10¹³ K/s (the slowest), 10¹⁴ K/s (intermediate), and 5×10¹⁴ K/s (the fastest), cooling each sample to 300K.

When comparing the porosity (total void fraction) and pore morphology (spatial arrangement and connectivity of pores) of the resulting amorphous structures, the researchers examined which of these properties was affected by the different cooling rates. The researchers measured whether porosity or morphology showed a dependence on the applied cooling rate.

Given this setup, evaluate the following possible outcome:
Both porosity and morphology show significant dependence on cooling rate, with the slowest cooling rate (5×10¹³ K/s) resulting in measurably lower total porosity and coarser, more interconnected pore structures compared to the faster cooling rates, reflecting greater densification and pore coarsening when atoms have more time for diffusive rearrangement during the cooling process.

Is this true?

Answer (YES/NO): NO